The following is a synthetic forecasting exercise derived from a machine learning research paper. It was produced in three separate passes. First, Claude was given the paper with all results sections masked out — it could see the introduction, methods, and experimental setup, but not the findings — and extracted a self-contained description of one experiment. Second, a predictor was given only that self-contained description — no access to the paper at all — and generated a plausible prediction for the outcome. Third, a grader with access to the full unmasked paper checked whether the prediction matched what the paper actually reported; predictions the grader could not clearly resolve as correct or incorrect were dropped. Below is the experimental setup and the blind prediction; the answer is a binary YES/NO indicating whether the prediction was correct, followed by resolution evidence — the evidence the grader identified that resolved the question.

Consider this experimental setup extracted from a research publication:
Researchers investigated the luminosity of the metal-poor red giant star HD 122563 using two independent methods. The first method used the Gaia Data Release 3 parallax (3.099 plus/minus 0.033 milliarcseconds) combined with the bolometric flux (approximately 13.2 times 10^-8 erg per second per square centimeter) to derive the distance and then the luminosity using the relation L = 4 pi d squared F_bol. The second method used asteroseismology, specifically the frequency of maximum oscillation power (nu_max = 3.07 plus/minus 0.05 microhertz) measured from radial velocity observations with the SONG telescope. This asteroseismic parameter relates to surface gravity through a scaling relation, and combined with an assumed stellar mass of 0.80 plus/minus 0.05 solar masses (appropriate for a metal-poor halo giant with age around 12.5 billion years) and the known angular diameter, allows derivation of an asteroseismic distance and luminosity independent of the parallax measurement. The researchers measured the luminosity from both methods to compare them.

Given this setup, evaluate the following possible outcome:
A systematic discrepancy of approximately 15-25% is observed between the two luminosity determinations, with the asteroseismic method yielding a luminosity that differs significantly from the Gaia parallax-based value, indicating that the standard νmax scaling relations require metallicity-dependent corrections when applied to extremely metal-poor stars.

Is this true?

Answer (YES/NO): NO